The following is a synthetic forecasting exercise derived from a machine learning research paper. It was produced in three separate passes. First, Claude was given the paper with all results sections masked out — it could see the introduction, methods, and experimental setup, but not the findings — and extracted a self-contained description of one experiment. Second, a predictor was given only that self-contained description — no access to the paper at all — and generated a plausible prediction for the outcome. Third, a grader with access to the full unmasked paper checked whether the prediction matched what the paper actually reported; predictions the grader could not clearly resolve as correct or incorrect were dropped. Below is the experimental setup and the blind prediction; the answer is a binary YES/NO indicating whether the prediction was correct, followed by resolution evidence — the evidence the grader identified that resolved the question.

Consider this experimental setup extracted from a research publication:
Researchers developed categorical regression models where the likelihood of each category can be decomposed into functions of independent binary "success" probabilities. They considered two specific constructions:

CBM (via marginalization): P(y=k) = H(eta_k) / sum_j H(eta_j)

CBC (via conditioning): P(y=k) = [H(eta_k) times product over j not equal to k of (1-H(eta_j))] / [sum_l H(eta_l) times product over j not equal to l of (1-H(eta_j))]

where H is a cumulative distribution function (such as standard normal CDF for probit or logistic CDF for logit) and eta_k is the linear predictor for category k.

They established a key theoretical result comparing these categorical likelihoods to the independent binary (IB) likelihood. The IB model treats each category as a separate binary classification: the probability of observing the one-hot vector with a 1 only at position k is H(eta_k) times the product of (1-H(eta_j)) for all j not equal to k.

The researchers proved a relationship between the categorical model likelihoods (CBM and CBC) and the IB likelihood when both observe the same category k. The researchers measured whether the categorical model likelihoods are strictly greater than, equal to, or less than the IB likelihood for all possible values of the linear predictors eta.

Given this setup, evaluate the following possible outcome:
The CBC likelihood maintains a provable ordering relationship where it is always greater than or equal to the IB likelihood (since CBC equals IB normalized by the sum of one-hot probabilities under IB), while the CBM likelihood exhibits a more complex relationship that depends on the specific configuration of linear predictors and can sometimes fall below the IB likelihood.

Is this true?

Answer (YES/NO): NO